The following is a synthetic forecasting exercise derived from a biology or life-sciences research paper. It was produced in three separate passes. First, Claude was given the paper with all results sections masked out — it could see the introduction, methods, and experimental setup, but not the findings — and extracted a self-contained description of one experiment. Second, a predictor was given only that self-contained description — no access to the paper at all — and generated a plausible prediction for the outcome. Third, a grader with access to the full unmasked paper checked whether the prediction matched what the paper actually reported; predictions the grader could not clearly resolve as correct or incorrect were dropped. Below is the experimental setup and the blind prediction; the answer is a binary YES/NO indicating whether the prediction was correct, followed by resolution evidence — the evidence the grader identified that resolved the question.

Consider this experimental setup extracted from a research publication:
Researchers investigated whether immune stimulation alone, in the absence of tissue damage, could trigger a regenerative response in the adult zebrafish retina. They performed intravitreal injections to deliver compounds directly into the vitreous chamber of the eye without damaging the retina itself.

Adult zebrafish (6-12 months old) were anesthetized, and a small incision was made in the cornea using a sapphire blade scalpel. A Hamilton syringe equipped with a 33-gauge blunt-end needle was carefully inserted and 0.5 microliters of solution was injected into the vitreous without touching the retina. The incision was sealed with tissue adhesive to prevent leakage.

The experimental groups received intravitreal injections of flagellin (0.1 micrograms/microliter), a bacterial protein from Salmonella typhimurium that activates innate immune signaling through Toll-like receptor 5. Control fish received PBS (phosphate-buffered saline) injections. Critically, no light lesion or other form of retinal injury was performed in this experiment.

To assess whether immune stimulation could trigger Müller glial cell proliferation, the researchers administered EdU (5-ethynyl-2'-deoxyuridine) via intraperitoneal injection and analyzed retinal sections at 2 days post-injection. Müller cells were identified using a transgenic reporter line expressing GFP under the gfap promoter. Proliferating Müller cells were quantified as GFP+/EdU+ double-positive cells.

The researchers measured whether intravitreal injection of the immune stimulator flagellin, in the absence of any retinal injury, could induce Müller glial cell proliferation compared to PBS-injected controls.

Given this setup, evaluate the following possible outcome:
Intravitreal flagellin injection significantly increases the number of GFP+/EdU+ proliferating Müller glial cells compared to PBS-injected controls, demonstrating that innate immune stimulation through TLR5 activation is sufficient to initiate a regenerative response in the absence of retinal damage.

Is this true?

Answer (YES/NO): YES